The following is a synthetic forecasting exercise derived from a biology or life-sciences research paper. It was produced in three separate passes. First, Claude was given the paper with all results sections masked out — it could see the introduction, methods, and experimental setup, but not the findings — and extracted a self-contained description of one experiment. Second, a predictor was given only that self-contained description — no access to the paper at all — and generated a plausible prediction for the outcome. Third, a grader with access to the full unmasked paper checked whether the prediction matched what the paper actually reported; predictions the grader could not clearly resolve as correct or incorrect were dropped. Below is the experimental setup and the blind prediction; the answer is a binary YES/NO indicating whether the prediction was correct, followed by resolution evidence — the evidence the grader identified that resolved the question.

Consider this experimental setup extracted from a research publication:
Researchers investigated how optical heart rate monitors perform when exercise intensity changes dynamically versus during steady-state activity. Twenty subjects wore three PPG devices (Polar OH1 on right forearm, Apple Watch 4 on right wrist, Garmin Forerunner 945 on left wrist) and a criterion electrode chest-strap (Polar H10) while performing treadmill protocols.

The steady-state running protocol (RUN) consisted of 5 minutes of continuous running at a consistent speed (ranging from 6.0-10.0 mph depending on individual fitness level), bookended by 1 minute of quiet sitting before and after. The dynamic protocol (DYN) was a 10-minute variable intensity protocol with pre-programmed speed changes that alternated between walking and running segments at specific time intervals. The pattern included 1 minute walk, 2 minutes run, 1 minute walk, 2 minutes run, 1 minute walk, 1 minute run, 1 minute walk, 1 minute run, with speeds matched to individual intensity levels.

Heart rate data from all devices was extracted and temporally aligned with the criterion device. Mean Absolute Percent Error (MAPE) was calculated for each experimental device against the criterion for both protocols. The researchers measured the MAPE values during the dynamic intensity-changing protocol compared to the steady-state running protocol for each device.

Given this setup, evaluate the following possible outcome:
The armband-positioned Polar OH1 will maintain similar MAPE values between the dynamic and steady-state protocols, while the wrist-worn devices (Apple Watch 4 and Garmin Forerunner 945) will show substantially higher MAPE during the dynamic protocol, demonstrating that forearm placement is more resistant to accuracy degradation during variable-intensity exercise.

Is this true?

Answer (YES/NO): NO